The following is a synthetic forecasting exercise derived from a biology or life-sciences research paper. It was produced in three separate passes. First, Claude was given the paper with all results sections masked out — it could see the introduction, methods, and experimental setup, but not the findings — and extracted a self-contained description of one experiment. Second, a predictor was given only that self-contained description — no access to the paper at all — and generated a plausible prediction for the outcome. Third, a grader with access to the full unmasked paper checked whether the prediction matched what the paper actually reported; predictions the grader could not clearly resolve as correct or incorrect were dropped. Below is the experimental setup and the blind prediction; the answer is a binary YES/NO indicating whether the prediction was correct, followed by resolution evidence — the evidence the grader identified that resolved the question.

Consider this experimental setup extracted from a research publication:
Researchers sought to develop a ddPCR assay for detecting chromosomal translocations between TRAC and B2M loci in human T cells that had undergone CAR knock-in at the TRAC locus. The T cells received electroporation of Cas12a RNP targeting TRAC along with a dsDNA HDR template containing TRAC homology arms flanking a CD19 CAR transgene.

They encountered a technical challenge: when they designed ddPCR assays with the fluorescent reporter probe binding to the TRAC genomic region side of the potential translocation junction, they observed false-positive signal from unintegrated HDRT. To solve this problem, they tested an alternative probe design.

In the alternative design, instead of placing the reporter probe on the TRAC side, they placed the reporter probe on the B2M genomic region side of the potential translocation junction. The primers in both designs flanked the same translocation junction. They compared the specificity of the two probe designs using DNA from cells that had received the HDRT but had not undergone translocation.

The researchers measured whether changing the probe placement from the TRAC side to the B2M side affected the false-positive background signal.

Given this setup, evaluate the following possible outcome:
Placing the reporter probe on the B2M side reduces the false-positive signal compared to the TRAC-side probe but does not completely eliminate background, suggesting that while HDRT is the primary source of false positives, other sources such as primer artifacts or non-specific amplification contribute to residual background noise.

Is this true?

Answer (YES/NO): NO